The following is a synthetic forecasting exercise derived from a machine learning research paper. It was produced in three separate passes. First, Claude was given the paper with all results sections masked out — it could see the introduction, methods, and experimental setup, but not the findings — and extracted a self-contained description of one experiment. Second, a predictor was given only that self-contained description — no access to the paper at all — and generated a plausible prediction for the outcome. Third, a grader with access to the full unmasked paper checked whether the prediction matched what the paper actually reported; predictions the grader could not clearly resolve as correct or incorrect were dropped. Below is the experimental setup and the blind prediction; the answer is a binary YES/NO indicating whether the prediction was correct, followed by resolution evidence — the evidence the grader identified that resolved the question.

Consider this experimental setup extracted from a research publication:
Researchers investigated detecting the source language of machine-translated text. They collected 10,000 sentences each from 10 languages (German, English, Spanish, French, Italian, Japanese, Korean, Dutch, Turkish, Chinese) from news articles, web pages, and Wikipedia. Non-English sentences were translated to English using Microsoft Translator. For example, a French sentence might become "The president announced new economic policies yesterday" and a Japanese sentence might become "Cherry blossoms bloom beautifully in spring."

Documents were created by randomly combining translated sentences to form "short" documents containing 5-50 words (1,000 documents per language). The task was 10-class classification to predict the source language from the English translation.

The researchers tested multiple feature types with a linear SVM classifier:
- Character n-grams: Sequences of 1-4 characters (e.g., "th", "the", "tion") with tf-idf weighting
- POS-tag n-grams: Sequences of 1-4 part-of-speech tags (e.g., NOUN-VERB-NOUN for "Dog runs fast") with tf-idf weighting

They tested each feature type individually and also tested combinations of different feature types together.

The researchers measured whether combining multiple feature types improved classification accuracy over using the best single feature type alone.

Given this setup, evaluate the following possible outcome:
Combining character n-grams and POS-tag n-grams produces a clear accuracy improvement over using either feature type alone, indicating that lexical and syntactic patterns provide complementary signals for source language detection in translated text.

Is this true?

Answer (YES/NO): NO